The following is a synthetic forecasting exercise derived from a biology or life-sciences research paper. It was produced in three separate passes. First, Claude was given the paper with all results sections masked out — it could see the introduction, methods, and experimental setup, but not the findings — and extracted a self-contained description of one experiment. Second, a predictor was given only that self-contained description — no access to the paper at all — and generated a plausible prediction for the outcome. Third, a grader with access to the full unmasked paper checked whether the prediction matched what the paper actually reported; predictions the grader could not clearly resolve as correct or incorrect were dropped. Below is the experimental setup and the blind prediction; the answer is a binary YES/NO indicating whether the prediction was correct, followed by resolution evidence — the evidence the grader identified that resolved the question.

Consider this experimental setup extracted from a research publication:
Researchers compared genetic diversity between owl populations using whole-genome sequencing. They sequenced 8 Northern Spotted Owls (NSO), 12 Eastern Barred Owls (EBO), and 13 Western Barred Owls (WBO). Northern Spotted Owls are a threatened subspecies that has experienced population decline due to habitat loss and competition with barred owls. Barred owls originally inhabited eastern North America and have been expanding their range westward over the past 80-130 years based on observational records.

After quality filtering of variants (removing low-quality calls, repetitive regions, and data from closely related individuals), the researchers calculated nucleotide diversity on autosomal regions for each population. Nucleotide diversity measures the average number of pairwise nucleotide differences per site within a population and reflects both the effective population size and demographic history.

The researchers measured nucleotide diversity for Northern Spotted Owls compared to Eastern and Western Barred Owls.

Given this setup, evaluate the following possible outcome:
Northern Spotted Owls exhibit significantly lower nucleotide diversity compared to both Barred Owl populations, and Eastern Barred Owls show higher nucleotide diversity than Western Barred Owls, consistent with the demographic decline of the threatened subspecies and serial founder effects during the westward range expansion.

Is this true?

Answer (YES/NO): YES